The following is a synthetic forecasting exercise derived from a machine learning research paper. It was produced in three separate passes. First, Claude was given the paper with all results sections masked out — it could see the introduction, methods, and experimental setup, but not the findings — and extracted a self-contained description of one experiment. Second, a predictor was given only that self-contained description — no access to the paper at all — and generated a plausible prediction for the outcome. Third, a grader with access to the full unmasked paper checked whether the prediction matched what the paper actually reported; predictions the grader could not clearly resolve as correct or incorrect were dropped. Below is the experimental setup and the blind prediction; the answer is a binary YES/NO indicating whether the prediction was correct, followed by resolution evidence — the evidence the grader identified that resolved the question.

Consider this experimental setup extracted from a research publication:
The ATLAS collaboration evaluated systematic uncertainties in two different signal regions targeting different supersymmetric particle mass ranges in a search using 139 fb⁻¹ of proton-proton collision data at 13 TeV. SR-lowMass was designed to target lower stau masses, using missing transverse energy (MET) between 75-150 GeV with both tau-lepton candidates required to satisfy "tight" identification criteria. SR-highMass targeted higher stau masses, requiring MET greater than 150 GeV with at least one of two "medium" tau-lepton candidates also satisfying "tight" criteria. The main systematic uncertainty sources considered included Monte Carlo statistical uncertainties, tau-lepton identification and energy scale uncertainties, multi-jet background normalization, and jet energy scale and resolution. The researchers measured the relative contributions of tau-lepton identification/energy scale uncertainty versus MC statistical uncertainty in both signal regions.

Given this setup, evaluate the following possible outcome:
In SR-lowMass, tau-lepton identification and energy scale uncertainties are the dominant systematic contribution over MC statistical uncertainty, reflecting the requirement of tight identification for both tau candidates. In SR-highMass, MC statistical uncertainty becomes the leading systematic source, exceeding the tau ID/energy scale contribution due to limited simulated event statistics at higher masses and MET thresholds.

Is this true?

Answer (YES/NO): YES